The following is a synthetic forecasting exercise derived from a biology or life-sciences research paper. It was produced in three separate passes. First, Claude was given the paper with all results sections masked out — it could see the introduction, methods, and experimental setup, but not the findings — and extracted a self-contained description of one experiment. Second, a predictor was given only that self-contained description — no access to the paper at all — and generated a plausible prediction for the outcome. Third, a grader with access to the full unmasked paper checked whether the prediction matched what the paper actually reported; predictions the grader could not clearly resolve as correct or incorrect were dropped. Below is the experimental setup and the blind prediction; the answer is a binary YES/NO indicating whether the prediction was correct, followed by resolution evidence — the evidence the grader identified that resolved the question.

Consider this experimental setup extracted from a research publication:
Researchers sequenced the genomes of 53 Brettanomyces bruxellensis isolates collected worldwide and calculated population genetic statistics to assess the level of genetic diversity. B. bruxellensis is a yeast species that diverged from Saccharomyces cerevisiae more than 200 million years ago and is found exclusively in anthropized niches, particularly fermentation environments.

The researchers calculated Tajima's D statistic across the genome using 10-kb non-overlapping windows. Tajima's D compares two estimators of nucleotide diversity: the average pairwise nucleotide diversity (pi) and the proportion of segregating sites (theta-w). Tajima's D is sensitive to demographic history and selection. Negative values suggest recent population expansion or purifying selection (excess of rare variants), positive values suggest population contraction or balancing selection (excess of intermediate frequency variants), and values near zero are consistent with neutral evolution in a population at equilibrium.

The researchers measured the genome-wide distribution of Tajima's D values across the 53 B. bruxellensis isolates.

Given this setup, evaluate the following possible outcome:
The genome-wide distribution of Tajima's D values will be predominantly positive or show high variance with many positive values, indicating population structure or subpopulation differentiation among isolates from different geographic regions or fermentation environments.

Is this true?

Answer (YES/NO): YES